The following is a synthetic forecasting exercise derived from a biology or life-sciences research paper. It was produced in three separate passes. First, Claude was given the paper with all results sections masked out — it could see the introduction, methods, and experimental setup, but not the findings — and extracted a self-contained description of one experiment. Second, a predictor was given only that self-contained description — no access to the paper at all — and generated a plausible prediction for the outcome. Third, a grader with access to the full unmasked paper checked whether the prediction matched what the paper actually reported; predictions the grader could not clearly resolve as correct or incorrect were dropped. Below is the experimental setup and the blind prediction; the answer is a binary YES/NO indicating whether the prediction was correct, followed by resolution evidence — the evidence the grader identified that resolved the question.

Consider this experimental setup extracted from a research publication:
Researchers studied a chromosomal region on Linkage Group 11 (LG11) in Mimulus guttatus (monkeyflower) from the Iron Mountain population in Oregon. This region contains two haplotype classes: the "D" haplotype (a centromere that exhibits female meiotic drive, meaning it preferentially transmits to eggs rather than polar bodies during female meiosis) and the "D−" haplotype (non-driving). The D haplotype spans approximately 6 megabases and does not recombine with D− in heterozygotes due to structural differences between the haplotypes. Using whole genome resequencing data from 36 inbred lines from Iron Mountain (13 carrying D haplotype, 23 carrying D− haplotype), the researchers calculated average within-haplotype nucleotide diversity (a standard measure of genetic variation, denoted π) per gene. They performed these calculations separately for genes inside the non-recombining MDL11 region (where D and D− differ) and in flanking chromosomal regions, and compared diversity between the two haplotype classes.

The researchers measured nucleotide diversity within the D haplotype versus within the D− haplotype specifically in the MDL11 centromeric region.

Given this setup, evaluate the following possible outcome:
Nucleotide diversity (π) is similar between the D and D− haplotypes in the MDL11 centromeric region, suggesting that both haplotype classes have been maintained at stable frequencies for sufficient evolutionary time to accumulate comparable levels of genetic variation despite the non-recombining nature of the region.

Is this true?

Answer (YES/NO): NO